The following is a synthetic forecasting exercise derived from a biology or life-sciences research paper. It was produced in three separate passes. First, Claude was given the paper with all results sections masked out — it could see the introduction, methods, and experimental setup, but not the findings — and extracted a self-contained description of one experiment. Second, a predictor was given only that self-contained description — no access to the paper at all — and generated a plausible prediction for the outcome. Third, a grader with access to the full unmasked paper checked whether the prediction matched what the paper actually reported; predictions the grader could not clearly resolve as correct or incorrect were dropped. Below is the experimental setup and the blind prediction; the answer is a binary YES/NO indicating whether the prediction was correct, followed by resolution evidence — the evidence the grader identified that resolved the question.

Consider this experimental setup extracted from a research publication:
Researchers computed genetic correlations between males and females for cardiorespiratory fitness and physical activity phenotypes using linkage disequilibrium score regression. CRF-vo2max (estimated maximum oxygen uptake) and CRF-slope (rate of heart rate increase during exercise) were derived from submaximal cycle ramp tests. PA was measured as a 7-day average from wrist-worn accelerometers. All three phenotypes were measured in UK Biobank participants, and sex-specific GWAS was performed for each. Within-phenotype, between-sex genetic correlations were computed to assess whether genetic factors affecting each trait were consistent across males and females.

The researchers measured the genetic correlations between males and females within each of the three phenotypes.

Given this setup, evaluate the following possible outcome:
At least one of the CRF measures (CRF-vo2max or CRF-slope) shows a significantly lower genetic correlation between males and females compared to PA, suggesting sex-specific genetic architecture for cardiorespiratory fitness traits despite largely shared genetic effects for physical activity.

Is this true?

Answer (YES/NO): NO